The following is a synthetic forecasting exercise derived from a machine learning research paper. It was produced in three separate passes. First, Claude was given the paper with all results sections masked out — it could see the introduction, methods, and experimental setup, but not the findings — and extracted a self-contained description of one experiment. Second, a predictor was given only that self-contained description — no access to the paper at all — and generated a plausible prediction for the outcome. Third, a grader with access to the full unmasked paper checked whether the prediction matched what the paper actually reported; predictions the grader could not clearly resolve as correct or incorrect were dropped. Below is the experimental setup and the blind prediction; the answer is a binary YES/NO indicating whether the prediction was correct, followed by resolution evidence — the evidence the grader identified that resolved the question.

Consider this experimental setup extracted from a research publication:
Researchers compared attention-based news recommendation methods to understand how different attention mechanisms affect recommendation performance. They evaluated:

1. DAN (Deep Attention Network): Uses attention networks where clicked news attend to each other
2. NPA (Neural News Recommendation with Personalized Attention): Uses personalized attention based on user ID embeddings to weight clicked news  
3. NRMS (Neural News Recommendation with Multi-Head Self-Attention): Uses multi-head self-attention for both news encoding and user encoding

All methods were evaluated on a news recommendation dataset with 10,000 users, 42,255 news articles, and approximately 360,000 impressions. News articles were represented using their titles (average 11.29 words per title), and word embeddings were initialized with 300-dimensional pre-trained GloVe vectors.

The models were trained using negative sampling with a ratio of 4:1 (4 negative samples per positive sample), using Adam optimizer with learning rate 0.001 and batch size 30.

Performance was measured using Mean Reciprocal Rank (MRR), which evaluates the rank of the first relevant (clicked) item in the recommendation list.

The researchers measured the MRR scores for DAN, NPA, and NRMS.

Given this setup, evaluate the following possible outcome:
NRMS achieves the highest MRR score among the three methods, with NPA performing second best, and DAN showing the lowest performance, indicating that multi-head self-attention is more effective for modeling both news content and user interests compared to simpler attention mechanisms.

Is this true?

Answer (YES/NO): YES